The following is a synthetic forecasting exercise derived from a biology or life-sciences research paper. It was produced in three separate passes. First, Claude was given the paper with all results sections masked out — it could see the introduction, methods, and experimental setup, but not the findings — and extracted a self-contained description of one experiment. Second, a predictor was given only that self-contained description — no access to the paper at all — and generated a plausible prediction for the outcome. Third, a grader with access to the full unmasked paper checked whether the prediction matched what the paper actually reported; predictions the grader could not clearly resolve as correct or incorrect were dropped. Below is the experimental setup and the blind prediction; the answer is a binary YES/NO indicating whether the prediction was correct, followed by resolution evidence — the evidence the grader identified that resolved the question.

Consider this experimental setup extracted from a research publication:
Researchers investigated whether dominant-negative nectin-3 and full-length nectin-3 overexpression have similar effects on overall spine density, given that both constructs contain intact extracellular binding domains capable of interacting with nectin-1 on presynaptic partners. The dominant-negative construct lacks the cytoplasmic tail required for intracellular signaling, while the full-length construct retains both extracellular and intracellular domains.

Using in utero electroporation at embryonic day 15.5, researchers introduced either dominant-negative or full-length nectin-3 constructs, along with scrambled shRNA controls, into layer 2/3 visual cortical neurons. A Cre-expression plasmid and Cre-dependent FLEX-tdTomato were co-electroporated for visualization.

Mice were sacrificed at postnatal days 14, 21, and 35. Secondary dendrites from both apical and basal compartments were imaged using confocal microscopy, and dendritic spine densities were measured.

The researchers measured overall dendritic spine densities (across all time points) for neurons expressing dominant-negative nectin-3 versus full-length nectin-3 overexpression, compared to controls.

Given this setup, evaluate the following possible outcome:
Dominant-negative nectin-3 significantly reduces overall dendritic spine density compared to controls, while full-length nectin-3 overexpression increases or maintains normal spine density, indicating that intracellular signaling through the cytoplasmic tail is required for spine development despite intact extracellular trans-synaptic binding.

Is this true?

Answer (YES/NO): NO